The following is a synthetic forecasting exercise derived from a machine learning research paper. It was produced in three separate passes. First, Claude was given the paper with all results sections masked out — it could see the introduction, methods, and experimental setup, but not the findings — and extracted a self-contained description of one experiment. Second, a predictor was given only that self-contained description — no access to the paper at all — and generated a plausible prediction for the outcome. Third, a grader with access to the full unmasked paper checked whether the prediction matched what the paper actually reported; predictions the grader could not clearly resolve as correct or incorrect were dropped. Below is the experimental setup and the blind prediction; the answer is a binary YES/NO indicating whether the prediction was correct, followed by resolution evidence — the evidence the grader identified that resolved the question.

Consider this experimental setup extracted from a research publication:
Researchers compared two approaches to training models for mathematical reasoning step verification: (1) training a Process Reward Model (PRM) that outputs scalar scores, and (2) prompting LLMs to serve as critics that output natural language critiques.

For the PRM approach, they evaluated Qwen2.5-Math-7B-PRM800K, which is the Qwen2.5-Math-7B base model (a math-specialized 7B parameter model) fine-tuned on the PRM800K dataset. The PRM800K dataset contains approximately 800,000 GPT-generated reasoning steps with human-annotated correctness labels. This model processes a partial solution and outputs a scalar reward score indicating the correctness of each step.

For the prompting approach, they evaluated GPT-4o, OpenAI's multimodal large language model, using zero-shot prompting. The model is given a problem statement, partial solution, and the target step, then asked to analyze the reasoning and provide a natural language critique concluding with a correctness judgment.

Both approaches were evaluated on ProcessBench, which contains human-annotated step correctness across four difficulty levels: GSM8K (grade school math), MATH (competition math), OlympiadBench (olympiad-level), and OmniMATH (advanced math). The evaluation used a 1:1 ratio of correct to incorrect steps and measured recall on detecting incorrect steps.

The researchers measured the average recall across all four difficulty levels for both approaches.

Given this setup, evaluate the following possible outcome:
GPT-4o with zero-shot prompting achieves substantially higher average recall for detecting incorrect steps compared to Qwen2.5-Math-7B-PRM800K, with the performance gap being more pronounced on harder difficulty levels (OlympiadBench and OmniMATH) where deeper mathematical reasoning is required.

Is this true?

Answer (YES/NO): NO